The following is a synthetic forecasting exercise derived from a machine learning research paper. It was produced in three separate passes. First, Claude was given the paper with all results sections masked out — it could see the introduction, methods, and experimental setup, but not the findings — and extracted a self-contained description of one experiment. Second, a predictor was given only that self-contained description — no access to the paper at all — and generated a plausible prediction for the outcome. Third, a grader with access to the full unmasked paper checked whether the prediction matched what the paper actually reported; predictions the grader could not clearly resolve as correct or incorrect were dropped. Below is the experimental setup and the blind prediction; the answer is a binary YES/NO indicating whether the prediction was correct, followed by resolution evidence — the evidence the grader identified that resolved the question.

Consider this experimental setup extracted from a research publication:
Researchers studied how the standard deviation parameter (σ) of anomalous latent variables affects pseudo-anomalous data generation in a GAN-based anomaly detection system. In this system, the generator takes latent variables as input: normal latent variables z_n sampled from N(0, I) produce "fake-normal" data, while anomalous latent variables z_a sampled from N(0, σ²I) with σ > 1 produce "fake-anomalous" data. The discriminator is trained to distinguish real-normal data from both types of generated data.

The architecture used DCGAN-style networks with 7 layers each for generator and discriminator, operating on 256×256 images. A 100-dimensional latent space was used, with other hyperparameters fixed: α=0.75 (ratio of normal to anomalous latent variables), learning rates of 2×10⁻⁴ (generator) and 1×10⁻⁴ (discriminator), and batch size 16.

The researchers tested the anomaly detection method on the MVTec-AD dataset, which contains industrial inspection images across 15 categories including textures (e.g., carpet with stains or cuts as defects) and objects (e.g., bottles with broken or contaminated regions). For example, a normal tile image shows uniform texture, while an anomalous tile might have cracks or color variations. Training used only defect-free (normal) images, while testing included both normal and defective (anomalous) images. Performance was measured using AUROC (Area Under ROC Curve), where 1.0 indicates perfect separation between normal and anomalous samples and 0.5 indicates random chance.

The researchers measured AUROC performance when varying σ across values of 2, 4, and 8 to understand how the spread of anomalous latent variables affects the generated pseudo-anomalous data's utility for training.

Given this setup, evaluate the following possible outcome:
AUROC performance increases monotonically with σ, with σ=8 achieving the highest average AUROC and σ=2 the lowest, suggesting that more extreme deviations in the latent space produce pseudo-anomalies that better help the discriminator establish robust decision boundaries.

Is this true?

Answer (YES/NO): NO